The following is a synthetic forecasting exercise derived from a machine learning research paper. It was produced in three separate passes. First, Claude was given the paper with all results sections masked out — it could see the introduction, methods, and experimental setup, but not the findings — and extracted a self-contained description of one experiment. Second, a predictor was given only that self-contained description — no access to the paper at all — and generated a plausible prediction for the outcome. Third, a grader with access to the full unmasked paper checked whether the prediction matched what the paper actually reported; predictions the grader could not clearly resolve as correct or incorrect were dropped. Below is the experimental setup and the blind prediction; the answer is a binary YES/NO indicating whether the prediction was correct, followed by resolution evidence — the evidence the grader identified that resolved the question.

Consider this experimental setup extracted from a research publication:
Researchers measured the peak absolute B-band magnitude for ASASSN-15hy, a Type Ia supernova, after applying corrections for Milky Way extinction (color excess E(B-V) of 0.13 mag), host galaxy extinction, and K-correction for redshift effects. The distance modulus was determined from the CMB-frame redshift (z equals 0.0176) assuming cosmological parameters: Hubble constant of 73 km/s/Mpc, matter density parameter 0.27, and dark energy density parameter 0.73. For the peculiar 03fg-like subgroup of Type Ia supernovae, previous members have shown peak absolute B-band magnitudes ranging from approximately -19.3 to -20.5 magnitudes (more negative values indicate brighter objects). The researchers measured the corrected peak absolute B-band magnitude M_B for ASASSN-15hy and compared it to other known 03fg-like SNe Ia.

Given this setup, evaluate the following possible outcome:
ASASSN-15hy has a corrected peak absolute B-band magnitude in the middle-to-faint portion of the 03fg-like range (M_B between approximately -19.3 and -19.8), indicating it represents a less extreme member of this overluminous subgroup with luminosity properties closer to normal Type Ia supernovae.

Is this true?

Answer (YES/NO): NO